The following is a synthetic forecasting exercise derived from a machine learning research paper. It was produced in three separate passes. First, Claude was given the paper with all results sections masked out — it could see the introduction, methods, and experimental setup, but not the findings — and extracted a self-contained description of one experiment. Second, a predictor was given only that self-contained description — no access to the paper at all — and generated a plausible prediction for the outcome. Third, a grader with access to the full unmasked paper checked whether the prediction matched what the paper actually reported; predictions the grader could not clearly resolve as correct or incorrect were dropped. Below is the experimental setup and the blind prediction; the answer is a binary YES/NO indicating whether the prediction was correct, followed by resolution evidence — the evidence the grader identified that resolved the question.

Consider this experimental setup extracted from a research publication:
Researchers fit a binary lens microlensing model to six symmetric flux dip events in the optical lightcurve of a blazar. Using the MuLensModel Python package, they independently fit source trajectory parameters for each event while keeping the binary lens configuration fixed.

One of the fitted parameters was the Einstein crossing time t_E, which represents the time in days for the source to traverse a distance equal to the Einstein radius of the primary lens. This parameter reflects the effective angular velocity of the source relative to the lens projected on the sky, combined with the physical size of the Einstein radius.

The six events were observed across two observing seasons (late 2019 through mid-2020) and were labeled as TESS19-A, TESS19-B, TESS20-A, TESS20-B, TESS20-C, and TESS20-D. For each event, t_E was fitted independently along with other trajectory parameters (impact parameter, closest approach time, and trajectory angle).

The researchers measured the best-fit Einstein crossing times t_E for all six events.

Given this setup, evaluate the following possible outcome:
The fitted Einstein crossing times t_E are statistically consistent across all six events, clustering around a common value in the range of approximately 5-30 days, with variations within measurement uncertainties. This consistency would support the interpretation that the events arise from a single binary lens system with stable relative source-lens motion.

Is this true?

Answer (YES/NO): NO